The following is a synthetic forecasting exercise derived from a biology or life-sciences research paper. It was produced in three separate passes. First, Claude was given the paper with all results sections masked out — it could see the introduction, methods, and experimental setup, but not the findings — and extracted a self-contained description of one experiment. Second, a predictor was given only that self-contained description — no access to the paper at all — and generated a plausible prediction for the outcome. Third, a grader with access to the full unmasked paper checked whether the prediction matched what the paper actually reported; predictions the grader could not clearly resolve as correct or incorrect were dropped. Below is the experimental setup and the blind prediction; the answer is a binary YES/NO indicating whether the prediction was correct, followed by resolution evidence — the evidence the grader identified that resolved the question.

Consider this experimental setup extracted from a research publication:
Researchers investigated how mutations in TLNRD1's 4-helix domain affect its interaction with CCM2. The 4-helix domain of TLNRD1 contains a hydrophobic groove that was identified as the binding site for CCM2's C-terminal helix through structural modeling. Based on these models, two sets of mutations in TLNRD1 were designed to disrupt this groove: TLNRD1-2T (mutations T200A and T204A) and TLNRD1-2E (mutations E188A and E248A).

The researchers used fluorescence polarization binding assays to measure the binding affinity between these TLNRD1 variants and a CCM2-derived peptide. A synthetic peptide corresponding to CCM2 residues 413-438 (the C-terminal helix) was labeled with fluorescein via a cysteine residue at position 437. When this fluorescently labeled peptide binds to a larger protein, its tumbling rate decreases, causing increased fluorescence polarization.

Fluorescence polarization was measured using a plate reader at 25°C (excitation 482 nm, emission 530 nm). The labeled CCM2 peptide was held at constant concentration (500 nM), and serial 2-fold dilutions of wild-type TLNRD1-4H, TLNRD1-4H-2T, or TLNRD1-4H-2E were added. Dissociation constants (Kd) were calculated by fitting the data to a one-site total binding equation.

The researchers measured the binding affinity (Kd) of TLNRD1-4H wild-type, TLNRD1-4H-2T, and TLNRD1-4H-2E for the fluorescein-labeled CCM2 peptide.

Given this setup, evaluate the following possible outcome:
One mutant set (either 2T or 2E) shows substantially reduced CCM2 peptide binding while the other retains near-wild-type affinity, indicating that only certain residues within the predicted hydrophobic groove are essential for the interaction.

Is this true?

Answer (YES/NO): NO